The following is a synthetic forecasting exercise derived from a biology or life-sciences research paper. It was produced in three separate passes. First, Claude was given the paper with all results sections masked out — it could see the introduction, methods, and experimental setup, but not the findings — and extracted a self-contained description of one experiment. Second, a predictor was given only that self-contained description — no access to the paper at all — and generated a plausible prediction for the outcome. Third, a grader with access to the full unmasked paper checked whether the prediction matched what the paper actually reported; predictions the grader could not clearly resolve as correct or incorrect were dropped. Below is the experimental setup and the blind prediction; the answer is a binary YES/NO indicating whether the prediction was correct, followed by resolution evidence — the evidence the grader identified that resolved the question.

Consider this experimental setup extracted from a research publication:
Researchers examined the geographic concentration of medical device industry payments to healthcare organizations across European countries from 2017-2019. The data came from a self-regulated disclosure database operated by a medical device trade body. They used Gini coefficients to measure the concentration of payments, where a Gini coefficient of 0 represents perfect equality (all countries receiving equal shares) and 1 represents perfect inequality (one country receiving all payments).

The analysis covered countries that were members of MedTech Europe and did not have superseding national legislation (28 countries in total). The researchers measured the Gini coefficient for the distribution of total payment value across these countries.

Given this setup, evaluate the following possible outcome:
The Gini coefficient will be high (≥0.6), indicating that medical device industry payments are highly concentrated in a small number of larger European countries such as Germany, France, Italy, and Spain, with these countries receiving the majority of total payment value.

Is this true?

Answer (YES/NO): NO